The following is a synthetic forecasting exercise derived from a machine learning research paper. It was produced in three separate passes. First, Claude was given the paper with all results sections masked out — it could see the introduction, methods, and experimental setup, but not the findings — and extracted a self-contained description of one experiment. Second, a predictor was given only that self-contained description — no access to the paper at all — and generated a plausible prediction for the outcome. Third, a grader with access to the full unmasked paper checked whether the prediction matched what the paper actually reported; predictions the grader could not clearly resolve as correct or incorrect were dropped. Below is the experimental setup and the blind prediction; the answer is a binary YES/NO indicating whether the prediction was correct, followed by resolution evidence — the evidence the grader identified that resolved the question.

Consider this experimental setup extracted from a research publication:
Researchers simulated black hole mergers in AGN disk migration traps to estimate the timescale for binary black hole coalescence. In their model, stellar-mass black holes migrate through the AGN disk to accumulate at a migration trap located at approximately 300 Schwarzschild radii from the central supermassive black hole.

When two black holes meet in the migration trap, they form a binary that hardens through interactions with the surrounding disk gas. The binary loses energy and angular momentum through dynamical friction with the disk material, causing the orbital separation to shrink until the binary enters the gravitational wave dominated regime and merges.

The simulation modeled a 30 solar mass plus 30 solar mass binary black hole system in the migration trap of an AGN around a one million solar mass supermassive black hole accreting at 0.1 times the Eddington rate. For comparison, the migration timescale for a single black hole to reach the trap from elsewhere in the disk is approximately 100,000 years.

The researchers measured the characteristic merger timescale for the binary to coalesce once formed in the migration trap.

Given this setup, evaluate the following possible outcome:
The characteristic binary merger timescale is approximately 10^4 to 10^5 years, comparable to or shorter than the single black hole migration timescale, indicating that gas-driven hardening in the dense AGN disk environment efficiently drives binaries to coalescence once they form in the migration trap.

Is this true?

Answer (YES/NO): YES